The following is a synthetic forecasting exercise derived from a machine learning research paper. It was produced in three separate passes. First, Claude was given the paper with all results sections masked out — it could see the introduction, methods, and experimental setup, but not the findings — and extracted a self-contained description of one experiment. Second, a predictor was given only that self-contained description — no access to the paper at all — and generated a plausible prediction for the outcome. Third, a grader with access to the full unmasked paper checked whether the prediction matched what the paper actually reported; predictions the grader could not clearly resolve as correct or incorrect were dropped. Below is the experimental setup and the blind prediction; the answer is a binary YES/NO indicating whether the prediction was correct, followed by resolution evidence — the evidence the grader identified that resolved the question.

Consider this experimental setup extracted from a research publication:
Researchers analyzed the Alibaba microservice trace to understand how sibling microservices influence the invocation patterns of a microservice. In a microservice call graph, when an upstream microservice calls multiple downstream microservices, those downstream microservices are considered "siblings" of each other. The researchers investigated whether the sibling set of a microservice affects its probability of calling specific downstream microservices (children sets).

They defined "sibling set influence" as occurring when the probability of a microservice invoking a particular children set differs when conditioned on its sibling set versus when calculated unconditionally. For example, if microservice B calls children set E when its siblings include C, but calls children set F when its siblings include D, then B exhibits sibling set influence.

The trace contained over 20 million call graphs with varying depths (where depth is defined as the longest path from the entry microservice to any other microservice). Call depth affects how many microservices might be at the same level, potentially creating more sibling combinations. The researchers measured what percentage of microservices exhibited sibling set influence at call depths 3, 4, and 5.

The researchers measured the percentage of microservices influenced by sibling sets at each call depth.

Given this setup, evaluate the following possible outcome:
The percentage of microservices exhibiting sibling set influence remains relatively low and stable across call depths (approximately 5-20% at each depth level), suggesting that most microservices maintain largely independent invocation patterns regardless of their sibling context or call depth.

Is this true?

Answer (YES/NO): NO